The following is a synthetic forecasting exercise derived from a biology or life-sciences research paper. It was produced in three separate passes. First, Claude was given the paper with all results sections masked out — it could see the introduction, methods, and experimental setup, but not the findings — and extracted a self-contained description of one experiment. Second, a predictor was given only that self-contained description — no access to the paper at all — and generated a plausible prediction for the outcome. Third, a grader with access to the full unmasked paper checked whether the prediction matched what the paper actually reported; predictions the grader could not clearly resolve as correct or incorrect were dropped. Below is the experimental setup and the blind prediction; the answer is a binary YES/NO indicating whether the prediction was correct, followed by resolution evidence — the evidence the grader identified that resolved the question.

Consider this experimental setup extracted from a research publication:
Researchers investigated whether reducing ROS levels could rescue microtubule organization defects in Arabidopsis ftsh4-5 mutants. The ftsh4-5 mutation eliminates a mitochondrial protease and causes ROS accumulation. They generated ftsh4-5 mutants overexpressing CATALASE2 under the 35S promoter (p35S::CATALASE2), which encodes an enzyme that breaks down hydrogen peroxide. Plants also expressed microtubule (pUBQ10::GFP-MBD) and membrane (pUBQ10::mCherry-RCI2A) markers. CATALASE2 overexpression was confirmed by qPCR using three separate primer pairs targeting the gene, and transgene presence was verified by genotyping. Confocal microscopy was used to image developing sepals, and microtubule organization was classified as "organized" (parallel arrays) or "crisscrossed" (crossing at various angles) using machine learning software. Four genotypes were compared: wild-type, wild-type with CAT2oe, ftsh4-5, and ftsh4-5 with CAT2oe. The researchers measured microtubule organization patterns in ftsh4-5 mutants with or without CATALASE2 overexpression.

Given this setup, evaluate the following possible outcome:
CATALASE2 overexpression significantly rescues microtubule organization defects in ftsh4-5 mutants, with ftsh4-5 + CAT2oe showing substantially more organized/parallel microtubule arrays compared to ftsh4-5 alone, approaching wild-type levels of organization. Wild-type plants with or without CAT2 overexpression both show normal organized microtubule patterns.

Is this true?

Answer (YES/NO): YES